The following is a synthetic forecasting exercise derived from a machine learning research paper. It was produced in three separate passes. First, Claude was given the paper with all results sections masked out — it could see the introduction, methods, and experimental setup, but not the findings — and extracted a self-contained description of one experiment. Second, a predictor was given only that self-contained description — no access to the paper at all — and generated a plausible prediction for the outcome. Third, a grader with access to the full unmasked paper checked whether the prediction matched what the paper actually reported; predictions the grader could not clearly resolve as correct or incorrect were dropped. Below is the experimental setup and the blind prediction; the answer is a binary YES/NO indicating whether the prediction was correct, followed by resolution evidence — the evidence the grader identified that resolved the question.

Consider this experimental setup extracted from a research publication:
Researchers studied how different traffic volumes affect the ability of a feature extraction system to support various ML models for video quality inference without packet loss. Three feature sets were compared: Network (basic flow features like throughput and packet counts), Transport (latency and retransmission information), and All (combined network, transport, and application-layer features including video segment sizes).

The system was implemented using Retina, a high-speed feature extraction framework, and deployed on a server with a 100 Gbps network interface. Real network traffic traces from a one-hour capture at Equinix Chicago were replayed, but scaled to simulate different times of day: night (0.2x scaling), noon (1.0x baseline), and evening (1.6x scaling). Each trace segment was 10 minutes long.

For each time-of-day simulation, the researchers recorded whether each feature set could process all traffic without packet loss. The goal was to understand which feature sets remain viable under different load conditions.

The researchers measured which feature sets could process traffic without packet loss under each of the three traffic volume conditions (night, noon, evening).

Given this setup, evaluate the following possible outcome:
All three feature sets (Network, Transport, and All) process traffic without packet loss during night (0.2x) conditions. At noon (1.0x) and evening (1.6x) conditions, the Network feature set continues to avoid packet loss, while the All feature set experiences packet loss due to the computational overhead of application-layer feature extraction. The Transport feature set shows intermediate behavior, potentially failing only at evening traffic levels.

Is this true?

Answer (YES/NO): YES